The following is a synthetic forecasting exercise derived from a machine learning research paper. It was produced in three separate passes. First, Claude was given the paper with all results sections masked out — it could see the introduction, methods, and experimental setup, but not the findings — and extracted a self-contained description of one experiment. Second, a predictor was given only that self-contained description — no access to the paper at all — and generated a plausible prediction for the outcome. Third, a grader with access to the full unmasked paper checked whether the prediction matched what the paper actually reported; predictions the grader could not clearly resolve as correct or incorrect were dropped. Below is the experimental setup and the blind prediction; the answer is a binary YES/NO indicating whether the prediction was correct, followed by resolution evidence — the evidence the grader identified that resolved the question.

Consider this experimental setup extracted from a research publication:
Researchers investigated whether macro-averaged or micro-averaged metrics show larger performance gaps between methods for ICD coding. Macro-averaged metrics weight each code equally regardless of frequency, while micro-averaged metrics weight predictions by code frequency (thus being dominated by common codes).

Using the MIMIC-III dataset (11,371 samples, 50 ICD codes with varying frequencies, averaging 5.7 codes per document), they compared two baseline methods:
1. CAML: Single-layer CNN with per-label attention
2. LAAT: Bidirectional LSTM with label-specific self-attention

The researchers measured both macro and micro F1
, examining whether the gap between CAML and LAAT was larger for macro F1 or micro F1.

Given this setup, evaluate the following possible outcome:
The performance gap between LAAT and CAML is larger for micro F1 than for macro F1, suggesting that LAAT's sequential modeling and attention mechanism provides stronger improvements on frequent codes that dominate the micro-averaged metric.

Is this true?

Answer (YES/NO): NO